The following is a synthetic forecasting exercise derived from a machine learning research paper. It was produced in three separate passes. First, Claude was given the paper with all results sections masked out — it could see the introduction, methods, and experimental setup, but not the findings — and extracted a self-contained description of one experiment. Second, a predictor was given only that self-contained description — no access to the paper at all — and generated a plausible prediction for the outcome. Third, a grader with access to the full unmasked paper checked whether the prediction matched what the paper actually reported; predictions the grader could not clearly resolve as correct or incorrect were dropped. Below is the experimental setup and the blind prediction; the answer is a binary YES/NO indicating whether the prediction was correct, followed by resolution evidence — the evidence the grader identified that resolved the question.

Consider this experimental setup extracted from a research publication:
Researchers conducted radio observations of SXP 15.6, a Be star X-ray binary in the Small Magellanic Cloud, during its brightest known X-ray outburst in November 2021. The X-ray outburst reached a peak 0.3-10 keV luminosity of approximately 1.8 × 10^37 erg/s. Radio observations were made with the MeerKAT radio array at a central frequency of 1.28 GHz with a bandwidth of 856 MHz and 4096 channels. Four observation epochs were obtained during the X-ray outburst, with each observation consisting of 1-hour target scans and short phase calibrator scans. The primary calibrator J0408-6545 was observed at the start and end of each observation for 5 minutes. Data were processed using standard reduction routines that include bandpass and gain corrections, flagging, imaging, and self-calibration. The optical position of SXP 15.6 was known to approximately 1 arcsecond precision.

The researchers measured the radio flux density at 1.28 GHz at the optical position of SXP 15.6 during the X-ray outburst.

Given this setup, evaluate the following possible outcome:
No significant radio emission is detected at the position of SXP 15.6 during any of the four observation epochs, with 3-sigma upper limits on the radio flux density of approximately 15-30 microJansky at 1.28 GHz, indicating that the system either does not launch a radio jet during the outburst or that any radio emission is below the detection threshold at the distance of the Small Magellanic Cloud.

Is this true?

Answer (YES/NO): NO